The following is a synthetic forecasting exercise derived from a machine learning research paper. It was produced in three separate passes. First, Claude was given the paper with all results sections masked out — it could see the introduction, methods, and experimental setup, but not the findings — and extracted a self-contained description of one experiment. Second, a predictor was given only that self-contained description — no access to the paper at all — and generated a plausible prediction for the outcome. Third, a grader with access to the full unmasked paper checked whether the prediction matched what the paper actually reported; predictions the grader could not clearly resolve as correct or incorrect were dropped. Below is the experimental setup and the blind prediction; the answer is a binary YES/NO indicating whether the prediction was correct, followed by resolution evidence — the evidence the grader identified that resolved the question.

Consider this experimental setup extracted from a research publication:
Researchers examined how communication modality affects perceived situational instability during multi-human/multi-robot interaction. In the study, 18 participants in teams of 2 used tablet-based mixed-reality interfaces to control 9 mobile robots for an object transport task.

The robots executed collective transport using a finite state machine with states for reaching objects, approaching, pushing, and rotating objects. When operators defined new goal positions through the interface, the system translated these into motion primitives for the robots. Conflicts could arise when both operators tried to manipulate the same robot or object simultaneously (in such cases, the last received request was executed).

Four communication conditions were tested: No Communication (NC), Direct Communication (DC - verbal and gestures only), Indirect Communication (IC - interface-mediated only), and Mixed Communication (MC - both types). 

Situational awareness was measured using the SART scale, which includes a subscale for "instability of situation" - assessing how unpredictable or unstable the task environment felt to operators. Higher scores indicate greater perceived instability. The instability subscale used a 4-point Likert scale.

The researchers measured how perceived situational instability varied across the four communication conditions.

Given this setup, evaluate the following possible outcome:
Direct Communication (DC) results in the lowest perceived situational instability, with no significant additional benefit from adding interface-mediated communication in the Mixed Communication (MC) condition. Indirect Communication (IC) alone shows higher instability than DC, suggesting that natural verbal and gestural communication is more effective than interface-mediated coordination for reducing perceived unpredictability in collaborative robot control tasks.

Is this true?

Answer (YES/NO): NO